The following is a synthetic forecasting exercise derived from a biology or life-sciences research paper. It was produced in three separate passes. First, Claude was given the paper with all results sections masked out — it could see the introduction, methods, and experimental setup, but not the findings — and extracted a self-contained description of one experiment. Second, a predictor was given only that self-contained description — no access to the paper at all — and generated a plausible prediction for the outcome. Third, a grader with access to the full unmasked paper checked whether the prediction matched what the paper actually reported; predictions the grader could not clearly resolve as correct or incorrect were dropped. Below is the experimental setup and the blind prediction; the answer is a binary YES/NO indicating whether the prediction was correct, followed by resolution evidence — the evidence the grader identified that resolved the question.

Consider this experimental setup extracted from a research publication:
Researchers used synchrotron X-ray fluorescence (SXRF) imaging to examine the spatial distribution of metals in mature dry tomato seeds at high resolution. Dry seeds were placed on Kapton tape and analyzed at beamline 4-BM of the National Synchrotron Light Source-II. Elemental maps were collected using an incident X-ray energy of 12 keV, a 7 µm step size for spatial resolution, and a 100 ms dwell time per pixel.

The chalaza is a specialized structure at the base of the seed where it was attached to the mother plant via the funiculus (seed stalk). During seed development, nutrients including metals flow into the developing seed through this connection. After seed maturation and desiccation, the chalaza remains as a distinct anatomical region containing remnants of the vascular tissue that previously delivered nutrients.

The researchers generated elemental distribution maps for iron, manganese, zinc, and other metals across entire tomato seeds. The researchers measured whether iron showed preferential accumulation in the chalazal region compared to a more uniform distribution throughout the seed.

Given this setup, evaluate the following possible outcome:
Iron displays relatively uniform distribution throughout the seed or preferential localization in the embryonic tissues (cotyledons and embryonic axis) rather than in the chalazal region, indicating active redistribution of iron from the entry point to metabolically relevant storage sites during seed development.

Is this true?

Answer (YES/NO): NO